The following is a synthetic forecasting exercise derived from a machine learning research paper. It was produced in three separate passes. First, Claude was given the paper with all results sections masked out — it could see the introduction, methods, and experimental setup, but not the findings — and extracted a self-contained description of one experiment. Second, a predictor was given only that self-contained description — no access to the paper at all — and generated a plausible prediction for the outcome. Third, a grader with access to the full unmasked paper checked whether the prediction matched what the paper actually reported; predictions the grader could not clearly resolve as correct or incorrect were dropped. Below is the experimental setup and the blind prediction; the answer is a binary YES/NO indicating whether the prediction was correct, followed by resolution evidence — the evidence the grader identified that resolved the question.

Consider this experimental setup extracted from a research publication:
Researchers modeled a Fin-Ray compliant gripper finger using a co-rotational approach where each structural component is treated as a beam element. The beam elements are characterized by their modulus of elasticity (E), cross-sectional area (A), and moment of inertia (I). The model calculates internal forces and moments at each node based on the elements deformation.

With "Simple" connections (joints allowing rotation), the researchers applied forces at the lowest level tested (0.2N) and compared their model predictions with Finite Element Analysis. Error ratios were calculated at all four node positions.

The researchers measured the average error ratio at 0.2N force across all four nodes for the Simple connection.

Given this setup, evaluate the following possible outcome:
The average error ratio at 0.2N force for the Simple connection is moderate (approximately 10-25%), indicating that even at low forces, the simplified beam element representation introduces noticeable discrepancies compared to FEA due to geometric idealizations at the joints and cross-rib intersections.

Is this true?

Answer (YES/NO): NO